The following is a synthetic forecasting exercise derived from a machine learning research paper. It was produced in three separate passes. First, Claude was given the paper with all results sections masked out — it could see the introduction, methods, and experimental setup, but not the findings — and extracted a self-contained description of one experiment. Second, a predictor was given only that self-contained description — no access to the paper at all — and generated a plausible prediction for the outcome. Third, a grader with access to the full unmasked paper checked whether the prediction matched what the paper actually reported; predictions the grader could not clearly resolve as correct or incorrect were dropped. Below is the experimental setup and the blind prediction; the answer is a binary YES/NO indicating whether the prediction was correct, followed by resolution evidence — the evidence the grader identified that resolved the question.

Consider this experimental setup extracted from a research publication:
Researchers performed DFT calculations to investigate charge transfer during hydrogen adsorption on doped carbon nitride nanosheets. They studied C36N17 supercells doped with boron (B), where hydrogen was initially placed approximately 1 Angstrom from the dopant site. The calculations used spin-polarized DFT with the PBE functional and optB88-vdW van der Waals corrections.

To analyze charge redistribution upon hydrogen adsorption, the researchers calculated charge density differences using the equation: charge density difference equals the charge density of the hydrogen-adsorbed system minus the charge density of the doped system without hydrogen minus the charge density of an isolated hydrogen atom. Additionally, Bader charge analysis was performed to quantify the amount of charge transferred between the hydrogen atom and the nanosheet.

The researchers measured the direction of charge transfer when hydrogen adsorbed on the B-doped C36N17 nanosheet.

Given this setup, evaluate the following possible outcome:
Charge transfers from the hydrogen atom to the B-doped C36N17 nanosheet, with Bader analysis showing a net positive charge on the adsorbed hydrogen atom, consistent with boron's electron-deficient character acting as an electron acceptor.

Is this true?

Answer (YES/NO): YES